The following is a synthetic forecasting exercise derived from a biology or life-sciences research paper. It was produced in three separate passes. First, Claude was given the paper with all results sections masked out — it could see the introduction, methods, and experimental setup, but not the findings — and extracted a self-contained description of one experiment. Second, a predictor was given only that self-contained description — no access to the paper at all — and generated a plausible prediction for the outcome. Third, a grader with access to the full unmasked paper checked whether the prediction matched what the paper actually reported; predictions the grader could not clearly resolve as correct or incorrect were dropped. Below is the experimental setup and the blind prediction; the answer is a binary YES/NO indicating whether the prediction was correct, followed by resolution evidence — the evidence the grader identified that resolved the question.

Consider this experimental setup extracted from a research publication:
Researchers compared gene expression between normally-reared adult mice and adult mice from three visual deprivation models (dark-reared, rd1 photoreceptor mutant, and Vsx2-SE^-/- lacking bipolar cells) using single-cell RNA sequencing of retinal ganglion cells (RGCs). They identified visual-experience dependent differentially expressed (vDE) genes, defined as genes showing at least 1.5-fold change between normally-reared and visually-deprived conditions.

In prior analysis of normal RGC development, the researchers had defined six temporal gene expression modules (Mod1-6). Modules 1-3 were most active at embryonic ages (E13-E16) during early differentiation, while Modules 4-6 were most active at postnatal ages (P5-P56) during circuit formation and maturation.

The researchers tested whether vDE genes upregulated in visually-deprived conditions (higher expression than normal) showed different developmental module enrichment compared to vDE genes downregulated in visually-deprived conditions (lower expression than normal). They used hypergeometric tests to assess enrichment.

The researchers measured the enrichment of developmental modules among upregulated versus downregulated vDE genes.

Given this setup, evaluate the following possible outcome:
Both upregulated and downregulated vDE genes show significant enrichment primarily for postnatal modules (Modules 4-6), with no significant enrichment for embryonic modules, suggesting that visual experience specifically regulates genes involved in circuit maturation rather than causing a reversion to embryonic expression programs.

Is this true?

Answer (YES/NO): NO